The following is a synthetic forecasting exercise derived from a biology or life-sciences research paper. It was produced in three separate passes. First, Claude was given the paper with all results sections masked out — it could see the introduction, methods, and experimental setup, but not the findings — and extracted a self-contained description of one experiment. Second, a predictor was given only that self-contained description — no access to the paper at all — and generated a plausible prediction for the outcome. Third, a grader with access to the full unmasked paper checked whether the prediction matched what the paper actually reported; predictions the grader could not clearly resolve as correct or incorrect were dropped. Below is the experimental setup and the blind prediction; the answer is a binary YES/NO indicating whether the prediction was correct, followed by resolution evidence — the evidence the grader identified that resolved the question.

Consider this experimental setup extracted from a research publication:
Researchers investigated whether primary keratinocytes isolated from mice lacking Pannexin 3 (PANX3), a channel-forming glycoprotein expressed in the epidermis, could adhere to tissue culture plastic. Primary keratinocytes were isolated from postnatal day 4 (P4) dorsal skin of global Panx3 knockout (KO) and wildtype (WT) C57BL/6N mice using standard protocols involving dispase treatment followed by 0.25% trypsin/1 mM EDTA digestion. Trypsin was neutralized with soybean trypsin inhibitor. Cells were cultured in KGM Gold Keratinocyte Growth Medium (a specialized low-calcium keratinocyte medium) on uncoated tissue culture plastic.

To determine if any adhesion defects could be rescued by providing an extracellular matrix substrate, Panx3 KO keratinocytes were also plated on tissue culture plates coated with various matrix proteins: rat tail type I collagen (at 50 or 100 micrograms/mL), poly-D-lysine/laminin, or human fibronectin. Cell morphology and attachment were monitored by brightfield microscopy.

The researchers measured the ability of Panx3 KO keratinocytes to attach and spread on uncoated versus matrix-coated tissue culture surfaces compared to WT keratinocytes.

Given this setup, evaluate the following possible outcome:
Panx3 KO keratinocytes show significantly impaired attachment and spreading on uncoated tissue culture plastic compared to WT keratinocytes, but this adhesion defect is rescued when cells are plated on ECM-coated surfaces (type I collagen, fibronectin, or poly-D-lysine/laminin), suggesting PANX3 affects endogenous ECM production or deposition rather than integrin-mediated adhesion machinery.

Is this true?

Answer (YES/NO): NO